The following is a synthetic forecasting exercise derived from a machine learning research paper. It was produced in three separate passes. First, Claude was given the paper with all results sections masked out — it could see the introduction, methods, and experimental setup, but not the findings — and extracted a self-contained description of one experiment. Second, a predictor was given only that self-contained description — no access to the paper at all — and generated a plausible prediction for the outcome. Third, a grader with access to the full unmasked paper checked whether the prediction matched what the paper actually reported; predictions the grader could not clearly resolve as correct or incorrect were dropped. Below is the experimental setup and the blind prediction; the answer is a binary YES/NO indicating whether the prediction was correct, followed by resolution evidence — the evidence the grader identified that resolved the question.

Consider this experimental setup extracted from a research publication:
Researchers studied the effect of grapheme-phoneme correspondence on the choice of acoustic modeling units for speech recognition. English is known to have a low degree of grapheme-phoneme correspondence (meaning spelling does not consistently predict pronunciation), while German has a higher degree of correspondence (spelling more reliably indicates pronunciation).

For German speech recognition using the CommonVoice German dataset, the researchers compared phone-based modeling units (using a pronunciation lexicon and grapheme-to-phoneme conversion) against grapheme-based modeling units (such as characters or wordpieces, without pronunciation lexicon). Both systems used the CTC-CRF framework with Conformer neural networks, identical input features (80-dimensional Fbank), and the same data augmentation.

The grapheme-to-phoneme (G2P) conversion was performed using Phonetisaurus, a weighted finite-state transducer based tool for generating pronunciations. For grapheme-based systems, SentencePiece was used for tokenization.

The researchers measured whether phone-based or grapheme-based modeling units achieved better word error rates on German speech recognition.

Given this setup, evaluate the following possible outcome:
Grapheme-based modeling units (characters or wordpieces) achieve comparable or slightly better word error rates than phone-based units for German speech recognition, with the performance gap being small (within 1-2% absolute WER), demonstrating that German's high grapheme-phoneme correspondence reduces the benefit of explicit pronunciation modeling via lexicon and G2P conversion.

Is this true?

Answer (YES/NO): YES